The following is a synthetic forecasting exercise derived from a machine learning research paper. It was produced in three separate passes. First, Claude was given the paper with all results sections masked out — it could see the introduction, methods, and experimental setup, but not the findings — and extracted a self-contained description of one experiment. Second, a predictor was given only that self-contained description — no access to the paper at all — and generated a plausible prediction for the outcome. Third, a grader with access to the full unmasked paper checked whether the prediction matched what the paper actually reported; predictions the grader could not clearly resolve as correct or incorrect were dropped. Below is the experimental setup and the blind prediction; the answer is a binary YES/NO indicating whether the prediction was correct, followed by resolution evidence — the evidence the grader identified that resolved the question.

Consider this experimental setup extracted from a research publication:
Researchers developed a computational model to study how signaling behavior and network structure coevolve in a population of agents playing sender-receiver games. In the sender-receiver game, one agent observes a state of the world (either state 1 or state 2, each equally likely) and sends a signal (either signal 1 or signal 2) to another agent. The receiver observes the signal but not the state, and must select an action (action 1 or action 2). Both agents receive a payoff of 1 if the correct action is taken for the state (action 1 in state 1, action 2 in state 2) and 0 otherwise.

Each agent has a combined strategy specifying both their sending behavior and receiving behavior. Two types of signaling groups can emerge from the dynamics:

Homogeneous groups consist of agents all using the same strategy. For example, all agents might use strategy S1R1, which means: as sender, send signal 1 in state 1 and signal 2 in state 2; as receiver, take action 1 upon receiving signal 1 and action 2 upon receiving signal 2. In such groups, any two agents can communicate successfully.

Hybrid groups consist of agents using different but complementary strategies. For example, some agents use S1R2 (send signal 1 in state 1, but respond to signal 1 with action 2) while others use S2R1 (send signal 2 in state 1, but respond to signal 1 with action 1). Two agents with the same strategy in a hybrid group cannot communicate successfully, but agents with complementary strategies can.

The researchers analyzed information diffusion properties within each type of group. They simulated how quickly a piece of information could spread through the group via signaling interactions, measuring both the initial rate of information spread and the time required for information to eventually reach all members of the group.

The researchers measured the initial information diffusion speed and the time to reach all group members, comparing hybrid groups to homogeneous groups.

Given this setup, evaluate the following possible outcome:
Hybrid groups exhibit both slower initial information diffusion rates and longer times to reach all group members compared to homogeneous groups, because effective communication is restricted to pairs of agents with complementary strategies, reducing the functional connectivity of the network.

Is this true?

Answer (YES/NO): NO